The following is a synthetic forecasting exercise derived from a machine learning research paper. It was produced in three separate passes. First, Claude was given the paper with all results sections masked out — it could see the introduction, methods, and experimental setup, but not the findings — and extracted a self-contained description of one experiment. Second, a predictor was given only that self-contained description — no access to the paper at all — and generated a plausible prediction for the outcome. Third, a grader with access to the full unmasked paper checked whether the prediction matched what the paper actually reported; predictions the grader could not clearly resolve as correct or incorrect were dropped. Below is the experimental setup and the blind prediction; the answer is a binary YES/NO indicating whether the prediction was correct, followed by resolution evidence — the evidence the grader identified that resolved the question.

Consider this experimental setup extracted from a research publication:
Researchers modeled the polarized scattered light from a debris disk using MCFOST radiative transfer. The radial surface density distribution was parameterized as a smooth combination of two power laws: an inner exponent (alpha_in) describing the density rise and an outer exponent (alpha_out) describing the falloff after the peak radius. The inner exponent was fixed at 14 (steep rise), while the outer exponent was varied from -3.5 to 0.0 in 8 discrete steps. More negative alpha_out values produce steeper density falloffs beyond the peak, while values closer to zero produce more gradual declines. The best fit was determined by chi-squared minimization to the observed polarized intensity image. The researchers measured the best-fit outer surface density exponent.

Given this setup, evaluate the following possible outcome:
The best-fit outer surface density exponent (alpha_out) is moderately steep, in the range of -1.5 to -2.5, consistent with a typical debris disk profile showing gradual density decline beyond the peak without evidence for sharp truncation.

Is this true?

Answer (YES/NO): NO